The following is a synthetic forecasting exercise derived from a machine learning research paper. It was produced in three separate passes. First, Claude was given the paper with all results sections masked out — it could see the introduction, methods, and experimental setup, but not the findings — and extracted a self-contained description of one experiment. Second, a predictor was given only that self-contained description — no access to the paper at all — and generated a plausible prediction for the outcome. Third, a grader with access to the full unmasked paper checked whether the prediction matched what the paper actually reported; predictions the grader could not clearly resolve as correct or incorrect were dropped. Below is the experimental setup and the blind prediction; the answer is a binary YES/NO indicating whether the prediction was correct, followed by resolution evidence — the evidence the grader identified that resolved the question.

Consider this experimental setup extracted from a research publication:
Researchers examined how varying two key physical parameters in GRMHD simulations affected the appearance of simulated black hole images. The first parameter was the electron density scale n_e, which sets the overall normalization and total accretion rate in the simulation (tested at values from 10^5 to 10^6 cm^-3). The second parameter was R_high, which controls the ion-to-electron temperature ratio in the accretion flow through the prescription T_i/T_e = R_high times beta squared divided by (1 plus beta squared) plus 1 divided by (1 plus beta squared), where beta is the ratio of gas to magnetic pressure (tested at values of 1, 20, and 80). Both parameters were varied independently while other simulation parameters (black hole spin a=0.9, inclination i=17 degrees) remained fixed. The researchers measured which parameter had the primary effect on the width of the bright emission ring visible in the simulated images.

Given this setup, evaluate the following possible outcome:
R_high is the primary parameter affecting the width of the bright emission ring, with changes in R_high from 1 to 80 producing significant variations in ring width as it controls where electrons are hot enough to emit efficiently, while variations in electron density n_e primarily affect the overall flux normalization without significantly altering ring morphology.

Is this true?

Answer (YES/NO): NO